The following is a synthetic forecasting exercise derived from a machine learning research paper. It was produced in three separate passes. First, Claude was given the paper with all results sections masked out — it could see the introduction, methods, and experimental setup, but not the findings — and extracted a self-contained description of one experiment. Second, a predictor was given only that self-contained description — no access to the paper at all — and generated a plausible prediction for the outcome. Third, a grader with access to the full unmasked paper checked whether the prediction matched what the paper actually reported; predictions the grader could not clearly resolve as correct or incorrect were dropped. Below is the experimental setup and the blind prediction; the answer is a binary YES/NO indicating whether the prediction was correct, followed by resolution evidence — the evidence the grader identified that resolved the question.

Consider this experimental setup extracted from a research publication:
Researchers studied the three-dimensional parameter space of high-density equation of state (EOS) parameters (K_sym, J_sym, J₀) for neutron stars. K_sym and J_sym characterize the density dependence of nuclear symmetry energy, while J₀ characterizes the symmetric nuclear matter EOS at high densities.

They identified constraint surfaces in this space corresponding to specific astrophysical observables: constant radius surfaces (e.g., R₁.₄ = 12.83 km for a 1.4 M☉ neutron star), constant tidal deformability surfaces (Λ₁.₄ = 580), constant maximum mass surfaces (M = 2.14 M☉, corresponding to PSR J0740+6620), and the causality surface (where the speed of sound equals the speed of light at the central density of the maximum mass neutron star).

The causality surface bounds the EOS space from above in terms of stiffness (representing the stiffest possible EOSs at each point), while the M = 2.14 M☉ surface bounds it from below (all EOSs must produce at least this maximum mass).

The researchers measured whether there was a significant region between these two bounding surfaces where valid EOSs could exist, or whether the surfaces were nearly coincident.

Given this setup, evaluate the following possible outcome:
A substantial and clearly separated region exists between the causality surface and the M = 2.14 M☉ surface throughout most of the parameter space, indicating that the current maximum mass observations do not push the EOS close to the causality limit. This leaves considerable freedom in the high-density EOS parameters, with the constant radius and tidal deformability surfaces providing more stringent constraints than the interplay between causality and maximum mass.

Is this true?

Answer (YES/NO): YES